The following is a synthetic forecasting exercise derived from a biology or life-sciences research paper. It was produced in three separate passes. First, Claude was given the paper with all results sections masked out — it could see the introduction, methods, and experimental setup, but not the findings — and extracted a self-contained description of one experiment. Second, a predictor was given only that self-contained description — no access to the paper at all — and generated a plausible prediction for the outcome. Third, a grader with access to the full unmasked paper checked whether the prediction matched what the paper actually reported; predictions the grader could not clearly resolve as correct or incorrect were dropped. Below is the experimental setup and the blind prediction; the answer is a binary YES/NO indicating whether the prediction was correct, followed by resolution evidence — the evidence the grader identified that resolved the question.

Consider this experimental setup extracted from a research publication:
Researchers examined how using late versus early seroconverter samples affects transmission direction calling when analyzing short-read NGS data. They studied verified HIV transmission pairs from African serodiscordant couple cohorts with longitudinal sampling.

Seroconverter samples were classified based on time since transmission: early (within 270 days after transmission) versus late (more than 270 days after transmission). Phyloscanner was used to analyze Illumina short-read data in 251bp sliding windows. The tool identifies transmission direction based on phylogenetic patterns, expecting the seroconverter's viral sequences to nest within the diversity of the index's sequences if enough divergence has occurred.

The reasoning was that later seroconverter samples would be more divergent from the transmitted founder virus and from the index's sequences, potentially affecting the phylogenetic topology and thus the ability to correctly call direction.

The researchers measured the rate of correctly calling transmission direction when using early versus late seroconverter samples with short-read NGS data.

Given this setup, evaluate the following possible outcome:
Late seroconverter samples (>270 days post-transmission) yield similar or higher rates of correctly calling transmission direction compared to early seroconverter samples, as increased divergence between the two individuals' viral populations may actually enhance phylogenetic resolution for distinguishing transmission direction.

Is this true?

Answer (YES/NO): YES